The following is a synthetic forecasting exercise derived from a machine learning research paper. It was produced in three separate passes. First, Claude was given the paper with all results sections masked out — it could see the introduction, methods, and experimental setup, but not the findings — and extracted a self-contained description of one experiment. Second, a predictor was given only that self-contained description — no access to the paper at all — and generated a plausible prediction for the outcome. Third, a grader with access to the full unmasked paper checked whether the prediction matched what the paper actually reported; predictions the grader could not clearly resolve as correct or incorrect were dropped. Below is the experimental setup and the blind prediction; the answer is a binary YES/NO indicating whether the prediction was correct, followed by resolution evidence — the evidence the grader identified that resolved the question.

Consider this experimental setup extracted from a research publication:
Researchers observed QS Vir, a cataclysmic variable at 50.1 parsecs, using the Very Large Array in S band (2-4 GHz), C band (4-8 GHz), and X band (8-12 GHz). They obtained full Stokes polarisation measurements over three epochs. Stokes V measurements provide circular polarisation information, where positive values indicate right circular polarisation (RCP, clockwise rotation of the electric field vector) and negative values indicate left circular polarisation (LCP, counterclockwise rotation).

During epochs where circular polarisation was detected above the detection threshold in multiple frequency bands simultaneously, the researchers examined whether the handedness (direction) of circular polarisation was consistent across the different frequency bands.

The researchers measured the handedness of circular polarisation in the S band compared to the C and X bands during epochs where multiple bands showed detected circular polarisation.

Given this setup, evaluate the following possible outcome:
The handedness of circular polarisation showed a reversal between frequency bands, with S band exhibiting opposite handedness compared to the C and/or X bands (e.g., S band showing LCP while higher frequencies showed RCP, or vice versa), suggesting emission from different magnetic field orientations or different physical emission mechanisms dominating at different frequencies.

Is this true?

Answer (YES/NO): YES